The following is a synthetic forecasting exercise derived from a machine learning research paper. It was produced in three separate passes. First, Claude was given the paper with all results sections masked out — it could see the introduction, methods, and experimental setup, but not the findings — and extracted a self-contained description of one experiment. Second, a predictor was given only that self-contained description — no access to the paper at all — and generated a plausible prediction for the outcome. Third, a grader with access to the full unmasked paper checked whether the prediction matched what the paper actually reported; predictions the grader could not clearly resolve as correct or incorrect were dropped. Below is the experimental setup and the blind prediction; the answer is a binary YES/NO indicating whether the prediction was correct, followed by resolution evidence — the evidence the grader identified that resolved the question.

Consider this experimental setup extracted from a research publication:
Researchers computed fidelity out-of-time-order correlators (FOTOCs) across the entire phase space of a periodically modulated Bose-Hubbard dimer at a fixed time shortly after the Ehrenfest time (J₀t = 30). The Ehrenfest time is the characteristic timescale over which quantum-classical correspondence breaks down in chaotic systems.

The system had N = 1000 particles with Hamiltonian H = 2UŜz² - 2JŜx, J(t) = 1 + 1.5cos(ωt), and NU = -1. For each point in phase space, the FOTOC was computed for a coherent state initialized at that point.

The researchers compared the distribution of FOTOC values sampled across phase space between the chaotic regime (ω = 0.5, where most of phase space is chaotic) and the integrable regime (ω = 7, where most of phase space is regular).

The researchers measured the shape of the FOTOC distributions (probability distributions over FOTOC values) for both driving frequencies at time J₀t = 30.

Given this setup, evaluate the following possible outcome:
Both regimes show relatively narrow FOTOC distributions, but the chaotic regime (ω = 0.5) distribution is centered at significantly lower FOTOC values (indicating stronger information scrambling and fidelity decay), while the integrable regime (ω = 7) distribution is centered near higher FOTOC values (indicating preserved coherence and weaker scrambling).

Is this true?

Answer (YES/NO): NO